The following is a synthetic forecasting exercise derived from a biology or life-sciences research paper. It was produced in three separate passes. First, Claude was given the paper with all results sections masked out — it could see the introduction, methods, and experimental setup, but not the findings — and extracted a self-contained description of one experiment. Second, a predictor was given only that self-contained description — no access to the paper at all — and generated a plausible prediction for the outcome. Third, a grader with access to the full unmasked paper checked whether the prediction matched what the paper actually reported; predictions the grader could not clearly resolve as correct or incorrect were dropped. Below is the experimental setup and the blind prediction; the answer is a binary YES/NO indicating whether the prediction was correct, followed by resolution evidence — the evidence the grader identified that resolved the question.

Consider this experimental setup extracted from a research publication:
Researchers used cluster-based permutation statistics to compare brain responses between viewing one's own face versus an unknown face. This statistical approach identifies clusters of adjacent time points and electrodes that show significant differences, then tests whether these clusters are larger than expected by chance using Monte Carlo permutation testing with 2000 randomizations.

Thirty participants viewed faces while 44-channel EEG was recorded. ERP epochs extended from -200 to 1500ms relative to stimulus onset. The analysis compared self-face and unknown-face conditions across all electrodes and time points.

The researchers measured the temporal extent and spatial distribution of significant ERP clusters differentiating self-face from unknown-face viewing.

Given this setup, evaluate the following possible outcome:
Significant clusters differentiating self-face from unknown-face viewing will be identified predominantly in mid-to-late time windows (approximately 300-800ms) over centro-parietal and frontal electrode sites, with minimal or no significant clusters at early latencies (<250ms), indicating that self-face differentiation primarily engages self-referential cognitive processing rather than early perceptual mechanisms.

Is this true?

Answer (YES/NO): NO